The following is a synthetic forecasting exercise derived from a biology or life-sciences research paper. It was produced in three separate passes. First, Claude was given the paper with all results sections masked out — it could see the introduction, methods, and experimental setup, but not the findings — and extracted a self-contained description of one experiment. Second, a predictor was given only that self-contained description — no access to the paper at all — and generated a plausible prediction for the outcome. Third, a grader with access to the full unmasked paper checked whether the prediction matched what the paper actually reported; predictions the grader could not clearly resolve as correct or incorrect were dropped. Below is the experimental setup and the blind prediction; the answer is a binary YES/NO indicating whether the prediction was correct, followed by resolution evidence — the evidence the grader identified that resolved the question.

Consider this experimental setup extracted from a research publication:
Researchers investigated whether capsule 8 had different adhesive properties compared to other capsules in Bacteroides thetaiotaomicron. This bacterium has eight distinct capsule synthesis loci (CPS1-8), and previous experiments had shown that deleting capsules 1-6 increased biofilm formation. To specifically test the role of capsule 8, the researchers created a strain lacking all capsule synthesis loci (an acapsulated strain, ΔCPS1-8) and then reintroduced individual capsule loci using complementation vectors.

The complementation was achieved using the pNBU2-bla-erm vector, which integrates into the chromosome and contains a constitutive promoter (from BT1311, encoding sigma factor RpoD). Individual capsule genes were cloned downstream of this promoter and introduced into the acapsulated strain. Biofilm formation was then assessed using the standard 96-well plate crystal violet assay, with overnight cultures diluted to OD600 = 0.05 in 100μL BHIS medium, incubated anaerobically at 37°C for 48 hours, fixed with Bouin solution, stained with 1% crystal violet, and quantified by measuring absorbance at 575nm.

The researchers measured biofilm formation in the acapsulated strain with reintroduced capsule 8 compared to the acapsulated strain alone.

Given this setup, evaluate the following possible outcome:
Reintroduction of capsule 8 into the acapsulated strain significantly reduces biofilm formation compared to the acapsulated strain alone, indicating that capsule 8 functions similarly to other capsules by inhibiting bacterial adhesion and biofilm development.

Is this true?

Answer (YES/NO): NO